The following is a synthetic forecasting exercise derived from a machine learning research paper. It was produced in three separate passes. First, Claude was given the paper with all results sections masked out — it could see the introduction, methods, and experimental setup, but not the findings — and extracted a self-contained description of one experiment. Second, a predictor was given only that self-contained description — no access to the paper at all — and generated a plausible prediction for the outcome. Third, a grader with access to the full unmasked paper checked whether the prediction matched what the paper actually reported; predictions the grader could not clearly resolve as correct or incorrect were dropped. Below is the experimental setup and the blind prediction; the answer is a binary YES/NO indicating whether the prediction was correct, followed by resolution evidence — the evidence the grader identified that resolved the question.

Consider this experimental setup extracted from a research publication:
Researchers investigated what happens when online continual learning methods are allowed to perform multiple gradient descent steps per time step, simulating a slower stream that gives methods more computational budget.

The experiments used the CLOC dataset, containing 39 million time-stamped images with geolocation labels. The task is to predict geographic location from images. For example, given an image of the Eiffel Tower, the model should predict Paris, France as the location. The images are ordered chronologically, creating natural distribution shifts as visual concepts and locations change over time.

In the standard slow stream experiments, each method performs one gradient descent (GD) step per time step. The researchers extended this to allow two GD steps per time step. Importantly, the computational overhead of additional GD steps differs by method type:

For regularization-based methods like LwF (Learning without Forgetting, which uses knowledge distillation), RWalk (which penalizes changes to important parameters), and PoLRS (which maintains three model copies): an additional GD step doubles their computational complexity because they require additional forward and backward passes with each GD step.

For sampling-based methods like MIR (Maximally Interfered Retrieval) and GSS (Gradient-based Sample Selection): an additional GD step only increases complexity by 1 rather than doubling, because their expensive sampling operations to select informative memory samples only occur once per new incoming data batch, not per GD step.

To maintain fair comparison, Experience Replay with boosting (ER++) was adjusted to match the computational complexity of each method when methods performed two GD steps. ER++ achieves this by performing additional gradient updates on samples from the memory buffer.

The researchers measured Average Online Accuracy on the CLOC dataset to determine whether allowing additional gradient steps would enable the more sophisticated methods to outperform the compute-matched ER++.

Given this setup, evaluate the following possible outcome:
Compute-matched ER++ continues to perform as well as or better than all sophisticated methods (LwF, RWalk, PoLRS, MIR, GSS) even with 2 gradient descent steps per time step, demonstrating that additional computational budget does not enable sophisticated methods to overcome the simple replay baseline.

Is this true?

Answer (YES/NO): YES